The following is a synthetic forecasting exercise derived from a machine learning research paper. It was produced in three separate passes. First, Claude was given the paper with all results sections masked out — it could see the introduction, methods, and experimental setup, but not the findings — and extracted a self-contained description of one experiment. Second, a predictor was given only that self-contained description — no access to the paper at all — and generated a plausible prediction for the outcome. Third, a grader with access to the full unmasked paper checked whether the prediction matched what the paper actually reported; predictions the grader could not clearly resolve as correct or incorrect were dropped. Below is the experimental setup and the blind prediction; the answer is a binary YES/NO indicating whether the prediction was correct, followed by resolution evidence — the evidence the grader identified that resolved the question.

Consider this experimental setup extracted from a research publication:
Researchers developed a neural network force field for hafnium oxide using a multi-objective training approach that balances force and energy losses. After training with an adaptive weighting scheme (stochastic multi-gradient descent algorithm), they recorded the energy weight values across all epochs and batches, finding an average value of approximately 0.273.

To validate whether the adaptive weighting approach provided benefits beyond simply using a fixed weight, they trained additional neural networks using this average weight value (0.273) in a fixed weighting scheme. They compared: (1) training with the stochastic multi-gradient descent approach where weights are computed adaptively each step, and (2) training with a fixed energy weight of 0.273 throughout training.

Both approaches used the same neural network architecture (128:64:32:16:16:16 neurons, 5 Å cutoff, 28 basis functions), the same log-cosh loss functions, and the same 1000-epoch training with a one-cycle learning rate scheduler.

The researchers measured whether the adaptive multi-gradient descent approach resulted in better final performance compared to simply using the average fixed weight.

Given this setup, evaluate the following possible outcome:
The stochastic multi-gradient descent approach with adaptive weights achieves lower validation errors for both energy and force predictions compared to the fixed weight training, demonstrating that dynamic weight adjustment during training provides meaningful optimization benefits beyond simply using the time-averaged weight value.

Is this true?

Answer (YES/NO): NO